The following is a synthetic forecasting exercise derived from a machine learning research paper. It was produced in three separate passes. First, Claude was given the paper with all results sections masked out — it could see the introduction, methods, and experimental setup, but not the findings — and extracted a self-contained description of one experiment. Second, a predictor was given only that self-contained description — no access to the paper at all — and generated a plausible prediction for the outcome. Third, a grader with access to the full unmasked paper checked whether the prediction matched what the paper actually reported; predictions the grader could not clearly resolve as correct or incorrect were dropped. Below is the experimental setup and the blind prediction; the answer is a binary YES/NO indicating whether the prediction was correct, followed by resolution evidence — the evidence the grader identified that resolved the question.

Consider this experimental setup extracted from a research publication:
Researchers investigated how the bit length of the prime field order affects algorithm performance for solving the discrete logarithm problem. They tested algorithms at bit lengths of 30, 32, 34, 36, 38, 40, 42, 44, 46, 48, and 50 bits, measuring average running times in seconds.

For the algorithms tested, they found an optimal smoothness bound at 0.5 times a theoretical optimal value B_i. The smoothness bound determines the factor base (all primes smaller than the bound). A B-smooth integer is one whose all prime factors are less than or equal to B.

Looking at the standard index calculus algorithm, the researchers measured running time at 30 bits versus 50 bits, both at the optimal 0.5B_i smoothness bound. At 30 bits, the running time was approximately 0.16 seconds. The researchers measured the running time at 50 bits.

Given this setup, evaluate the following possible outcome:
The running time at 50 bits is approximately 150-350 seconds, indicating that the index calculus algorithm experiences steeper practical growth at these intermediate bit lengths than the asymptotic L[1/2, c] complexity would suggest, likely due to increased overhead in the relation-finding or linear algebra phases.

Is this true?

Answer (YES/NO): NO